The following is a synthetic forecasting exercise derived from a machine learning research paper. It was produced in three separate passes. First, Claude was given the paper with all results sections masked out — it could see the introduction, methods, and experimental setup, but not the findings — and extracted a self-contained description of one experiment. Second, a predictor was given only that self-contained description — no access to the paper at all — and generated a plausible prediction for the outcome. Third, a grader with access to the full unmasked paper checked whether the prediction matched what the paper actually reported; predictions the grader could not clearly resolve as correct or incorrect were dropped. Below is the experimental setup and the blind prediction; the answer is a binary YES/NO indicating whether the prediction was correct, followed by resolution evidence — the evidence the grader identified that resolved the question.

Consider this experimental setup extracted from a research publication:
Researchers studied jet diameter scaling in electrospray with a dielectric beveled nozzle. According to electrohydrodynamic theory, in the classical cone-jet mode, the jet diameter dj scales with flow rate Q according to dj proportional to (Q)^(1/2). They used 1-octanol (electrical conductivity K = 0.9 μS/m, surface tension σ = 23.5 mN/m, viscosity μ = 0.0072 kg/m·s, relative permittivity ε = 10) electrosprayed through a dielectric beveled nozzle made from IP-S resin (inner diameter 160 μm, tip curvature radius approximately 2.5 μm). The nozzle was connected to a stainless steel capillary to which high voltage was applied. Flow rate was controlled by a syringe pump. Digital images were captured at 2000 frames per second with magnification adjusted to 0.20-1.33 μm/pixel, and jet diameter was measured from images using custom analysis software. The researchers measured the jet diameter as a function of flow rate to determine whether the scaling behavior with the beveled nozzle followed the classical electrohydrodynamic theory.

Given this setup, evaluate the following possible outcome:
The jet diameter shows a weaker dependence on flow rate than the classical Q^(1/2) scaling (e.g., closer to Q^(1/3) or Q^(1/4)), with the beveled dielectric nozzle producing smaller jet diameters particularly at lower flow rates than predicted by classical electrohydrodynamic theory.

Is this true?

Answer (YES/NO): NO